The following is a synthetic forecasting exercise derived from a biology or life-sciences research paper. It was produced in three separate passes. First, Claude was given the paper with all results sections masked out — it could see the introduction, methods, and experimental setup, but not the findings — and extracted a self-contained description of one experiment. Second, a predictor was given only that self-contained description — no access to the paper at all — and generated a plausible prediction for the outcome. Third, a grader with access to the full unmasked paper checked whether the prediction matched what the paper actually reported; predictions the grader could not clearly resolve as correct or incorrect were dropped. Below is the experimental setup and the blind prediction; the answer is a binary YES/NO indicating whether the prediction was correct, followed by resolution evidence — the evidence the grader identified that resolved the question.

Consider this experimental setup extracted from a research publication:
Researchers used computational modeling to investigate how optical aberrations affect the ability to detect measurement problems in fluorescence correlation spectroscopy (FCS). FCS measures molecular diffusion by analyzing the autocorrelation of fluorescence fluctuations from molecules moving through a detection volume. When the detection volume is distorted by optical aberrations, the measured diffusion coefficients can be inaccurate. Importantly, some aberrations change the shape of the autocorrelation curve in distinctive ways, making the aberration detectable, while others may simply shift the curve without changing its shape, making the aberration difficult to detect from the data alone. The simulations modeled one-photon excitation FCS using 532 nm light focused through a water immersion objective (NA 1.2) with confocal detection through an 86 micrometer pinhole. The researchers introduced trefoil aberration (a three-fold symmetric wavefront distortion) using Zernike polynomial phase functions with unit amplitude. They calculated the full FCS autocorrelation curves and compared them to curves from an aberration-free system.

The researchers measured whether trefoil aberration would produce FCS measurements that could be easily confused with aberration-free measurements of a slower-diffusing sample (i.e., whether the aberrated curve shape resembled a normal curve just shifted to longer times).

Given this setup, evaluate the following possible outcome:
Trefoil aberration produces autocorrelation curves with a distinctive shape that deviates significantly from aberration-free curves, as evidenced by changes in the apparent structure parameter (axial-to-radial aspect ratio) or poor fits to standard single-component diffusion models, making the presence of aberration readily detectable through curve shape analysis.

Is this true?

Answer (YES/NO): NO